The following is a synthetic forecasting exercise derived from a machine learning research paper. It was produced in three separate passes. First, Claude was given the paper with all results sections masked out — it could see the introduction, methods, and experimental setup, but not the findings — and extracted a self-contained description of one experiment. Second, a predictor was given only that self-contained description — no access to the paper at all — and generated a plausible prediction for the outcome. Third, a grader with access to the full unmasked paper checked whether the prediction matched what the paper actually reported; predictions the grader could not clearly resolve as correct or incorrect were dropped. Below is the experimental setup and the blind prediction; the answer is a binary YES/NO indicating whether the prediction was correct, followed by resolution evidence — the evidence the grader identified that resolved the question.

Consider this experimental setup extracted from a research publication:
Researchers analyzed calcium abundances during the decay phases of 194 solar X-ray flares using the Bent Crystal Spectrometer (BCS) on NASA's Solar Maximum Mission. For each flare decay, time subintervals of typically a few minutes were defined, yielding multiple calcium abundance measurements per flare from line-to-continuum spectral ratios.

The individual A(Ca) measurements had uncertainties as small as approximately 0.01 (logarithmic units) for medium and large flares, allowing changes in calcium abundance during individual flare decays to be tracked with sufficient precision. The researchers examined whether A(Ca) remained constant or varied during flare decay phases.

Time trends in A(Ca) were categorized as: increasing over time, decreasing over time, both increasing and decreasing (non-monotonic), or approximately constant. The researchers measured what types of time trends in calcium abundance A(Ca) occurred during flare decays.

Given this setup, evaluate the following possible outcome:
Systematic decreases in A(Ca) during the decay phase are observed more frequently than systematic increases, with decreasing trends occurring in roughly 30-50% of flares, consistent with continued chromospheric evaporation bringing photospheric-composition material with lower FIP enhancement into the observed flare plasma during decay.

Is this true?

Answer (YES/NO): NO